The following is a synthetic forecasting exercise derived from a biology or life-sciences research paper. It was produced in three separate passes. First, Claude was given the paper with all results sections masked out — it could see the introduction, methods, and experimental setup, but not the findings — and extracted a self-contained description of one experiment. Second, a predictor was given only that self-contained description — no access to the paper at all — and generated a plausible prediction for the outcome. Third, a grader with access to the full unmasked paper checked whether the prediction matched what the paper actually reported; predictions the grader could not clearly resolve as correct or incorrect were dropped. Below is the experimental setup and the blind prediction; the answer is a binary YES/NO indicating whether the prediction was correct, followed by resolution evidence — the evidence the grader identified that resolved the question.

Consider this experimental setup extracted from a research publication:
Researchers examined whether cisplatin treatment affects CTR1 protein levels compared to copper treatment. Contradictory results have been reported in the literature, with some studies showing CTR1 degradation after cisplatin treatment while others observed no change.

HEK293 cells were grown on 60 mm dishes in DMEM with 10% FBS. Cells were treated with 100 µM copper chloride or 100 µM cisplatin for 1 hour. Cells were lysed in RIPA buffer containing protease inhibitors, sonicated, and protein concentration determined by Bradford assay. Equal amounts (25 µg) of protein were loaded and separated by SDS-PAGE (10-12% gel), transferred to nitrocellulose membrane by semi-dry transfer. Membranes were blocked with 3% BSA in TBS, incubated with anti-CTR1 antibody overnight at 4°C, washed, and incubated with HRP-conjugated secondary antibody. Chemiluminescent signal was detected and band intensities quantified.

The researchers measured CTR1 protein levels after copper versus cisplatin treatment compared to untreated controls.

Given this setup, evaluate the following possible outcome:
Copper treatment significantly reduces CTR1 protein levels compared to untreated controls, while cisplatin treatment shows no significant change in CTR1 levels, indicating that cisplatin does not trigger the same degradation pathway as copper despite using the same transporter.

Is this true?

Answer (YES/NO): NO